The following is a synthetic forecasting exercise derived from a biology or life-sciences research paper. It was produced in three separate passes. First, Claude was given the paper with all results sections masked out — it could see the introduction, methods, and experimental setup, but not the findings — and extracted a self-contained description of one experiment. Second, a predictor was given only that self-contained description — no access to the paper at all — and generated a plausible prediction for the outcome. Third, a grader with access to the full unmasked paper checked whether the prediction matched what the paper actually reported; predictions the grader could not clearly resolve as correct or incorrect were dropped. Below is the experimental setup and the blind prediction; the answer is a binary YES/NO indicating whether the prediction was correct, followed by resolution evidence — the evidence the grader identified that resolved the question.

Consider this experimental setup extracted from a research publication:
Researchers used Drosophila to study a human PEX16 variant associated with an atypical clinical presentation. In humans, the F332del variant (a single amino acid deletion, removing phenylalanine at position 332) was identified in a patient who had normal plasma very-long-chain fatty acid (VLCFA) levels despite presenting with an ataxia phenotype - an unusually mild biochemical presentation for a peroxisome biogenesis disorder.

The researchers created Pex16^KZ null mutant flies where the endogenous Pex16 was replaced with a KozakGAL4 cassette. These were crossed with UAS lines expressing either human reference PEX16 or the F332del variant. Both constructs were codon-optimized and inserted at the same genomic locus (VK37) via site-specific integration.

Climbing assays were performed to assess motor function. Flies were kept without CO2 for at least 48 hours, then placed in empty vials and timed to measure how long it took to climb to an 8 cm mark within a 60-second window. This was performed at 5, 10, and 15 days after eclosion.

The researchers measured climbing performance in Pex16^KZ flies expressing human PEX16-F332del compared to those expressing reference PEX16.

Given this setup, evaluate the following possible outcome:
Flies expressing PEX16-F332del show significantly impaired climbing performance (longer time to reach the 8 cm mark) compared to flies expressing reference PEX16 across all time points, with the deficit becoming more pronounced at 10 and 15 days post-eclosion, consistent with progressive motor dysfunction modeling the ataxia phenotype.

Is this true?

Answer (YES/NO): NO